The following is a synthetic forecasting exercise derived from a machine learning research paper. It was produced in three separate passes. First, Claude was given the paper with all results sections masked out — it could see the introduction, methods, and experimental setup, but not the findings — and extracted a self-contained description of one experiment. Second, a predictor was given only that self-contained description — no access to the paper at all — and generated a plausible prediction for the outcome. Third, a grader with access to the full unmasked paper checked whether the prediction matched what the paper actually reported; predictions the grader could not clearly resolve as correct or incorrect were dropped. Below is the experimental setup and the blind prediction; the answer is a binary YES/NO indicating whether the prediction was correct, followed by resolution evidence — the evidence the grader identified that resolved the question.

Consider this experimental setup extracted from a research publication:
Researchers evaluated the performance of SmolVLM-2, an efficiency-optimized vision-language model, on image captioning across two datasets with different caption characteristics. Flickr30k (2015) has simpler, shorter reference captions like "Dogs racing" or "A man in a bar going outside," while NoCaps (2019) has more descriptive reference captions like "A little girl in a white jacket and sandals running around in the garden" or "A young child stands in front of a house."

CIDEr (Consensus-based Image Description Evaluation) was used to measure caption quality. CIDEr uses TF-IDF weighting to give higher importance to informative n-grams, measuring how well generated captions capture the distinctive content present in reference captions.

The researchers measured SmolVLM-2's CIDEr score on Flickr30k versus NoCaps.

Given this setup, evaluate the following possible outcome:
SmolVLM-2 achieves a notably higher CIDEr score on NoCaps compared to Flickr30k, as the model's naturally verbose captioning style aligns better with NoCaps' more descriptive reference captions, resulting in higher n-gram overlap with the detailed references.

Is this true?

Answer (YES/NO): YES